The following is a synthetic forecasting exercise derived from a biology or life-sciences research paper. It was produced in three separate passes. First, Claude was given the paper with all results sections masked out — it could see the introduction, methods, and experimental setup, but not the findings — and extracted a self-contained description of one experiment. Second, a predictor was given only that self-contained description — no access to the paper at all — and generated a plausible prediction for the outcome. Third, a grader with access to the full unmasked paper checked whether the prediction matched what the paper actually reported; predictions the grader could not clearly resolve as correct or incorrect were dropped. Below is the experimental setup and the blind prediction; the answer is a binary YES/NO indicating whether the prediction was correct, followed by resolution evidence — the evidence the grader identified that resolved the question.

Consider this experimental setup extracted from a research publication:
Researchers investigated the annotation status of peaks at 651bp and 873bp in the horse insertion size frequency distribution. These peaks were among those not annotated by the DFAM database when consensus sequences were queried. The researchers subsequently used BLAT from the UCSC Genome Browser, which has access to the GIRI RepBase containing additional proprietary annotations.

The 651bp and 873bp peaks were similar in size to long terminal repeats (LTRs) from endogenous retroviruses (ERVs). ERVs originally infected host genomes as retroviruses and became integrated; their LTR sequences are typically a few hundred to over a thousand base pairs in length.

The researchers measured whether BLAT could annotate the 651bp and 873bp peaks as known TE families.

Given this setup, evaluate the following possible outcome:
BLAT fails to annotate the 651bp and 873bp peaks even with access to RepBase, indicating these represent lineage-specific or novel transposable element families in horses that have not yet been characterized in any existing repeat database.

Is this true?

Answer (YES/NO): NO